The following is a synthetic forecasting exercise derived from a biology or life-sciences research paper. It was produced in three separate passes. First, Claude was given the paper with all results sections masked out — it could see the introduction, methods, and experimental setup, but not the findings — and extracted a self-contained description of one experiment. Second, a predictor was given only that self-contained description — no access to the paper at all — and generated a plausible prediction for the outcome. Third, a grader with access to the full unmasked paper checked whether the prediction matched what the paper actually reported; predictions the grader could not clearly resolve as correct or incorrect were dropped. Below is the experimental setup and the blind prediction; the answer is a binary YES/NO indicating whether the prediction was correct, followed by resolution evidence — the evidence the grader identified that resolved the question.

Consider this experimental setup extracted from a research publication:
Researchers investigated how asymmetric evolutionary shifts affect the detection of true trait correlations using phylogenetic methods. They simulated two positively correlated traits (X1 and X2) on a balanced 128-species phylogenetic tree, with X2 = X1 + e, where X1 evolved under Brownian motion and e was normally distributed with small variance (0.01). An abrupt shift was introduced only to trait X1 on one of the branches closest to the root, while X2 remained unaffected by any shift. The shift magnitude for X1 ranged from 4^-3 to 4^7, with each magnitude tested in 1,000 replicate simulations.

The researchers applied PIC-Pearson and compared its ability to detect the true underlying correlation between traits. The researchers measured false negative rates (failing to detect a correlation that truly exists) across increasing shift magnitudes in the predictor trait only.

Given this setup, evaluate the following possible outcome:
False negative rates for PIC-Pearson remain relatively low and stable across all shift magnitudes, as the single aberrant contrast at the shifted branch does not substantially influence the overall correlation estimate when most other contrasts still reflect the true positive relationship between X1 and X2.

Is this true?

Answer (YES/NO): NO